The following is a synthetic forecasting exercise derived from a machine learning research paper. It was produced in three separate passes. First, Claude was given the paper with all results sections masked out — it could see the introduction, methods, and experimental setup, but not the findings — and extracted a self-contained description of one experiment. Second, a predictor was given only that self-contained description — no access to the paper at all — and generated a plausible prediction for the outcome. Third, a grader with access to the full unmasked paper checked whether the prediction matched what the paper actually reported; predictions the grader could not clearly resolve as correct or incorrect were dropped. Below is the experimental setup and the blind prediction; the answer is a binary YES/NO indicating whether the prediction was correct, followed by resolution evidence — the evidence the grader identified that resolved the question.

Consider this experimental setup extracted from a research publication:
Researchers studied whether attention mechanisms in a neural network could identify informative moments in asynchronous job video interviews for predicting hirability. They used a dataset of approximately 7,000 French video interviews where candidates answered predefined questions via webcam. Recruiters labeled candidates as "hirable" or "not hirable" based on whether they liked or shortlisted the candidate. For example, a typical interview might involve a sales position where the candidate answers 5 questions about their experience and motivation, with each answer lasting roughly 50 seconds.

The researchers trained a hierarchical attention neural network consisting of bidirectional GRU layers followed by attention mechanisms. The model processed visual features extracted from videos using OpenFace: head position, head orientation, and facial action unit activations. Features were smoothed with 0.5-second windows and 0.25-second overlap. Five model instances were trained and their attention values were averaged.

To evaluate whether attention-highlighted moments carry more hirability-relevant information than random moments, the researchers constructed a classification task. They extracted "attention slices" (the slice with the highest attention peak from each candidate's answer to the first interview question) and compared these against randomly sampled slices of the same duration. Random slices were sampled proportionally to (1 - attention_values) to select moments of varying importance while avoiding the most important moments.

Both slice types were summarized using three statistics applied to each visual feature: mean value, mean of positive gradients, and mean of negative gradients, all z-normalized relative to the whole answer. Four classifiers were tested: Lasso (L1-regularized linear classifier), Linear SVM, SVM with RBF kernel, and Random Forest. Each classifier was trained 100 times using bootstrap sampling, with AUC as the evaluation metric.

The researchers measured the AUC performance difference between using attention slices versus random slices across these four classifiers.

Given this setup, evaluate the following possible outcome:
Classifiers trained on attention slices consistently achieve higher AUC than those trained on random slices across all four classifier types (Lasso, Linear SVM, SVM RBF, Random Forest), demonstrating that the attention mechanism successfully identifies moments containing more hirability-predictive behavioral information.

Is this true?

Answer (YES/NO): YES